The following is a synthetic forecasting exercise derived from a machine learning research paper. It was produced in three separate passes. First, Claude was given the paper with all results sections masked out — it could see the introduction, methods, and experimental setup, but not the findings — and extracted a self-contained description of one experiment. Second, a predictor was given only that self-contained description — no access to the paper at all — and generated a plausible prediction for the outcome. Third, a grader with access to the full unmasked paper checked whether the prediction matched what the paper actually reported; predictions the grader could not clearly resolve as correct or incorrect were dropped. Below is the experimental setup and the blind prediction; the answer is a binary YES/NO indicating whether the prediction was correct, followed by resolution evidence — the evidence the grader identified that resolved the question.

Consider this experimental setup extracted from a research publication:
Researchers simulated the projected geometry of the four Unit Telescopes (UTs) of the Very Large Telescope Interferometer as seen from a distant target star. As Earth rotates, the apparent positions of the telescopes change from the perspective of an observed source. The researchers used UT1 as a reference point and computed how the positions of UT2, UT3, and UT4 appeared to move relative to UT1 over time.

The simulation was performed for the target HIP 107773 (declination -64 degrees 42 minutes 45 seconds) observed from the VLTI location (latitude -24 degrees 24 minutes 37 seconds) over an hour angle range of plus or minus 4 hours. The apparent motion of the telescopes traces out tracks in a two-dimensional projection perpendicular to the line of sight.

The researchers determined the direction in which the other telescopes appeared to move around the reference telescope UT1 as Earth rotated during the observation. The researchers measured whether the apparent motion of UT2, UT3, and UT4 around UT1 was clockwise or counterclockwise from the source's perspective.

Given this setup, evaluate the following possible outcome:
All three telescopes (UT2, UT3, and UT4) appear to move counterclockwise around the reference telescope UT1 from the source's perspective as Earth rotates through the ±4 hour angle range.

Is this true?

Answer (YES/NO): NO